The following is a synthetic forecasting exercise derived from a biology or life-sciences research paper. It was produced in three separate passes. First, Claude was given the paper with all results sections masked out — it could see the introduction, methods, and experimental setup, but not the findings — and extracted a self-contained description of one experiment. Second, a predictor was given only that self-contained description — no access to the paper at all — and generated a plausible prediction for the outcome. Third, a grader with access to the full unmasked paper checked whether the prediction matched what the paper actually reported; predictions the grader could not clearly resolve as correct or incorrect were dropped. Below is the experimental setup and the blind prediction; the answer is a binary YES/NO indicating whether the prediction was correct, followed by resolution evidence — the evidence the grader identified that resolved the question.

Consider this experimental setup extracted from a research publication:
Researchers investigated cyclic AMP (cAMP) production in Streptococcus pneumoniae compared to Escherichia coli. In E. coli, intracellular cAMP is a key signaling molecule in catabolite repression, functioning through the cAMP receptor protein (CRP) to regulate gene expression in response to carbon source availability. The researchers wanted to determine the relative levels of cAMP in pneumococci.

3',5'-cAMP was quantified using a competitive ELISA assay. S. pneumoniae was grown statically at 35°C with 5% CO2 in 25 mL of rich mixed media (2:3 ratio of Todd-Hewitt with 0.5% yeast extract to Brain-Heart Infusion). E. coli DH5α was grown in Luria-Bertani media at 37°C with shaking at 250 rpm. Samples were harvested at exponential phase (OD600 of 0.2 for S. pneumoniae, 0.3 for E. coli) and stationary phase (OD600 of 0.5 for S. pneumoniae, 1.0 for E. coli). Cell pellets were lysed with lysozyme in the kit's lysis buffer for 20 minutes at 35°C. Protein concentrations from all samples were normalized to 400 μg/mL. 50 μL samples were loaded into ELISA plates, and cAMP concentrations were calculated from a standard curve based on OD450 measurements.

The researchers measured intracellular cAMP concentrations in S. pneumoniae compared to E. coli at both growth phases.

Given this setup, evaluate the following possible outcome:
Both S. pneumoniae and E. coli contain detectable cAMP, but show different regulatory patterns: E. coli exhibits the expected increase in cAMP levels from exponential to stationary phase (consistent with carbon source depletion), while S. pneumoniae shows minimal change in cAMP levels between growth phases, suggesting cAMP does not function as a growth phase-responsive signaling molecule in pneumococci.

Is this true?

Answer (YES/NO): NO